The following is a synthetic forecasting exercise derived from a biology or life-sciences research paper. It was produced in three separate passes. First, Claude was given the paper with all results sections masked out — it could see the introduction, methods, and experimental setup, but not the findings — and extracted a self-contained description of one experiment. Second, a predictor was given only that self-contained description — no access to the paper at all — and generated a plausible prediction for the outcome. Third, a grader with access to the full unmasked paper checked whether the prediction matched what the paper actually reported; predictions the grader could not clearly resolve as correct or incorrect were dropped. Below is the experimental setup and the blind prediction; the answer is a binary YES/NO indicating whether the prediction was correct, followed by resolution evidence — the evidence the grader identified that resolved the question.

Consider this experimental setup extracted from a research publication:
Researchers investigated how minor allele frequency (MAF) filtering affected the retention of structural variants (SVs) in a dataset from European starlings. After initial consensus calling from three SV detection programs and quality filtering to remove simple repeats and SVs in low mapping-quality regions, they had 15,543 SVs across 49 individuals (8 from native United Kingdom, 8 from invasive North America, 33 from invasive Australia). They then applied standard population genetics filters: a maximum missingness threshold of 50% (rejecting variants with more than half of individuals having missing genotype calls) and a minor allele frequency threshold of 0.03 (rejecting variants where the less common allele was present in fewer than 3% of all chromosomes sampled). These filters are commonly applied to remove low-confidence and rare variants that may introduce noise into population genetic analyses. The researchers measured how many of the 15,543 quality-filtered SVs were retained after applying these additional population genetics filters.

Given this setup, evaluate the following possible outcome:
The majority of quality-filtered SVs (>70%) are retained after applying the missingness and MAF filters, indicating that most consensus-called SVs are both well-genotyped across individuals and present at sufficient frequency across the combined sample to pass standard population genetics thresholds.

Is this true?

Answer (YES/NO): NO